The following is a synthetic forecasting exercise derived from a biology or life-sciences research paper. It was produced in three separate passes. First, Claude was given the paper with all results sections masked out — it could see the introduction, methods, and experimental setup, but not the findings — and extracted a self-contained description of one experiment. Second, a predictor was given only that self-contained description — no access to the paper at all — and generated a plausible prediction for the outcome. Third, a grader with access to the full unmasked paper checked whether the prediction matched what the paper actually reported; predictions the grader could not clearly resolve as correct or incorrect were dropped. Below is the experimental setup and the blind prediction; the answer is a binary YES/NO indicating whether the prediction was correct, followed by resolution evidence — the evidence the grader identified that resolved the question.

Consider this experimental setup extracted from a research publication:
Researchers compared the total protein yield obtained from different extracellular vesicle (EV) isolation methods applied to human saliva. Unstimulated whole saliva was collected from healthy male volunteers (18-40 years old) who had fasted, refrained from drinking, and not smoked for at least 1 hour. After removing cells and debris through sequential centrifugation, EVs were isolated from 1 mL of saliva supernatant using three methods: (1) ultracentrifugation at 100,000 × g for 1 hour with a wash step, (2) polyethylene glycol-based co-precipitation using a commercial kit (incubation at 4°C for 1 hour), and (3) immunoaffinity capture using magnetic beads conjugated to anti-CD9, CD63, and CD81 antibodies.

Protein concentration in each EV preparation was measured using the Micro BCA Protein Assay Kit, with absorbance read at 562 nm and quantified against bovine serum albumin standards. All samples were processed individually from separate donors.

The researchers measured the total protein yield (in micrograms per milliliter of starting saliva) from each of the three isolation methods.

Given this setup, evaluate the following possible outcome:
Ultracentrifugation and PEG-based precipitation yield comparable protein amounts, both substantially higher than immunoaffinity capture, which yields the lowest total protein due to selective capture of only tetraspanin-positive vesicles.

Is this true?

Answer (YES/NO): NO